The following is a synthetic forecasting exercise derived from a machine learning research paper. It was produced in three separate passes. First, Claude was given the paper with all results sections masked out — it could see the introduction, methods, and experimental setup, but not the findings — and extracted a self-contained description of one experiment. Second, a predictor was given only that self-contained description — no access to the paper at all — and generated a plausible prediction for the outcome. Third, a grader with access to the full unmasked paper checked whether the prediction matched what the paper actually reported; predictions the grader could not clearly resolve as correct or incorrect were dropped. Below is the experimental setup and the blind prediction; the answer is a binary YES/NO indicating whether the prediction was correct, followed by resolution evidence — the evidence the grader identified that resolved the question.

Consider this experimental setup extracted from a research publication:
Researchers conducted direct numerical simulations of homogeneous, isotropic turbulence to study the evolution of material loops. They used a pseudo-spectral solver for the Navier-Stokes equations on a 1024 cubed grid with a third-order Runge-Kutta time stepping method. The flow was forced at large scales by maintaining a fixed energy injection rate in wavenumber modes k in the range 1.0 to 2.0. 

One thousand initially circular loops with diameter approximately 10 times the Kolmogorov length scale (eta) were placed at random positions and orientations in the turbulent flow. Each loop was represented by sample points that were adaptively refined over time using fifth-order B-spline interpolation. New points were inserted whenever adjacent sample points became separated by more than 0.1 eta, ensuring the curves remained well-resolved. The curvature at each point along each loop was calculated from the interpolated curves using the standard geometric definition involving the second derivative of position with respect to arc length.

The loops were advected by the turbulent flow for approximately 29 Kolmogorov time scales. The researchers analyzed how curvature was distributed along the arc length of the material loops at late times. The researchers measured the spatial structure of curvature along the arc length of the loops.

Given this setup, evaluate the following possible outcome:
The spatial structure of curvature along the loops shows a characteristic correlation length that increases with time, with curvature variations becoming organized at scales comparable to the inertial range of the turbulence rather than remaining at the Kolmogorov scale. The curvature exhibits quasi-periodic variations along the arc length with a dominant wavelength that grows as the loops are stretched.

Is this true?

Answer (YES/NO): NO